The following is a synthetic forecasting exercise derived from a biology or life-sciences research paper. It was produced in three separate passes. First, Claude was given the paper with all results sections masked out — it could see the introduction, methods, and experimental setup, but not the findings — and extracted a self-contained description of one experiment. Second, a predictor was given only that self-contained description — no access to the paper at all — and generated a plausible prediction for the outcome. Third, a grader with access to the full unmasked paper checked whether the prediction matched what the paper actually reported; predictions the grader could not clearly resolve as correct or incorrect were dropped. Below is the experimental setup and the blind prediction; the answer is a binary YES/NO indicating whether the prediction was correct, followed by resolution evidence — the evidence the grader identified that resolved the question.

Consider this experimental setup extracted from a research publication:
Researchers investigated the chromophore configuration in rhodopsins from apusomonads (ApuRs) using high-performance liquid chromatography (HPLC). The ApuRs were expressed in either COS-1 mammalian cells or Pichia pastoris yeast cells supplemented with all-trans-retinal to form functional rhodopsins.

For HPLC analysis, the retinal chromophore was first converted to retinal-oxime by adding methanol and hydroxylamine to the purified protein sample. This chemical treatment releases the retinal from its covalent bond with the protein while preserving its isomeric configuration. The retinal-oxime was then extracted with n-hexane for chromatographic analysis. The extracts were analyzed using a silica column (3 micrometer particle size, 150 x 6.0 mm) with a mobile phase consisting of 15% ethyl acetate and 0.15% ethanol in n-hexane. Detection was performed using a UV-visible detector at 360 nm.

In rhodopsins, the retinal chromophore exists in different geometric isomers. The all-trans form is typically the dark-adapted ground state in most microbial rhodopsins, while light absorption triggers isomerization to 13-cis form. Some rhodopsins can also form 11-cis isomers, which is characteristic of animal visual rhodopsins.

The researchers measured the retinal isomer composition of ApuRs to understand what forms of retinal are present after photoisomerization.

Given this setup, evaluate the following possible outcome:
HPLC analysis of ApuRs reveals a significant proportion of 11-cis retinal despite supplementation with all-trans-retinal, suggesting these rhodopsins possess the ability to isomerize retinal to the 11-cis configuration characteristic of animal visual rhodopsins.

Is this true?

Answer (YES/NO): NO